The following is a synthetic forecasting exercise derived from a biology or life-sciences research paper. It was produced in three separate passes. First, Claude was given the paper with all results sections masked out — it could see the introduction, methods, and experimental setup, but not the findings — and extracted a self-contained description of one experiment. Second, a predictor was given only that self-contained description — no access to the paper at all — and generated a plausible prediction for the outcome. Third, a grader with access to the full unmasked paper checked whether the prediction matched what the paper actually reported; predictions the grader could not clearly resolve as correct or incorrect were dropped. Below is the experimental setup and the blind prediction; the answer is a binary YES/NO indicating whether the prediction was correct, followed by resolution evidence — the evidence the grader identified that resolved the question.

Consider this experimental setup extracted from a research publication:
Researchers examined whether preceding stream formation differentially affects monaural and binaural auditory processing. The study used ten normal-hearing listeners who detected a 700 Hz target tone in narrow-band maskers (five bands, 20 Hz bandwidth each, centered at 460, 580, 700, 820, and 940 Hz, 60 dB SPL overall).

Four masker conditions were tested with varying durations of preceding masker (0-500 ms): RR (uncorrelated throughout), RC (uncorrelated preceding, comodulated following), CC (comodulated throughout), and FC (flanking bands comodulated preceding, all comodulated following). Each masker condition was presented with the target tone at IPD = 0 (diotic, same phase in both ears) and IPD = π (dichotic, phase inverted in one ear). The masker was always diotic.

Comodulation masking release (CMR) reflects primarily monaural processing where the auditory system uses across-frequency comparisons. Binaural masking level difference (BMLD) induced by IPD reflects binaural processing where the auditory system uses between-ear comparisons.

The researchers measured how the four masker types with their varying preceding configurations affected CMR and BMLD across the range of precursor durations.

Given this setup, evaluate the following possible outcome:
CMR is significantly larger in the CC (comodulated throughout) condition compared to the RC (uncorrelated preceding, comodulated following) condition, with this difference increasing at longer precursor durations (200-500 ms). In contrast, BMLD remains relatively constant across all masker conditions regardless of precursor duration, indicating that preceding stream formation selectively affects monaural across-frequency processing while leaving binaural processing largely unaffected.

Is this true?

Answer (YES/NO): YES